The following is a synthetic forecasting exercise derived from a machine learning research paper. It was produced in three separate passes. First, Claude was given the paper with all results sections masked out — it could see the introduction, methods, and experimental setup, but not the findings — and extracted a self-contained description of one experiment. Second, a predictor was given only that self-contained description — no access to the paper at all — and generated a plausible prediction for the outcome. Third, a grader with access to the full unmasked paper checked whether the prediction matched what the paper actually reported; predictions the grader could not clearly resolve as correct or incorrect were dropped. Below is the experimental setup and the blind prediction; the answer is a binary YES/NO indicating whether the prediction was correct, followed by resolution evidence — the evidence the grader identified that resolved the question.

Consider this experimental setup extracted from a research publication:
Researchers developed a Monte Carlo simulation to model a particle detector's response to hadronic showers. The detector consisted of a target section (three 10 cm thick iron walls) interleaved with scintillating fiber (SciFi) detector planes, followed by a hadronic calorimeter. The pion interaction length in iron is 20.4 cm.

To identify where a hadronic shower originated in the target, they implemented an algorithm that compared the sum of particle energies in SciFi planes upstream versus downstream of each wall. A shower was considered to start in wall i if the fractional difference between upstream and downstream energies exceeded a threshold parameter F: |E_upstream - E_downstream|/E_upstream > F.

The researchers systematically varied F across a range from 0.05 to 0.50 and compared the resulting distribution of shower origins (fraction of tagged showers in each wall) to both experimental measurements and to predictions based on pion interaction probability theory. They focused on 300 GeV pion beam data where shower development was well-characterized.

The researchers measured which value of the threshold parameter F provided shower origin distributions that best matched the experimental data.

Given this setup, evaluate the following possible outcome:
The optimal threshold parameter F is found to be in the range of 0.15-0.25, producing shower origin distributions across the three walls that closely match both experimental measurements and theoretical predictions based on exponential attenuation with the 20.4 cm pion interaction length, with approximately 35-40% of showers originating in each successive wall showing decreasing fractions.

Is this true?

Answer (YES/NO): NO